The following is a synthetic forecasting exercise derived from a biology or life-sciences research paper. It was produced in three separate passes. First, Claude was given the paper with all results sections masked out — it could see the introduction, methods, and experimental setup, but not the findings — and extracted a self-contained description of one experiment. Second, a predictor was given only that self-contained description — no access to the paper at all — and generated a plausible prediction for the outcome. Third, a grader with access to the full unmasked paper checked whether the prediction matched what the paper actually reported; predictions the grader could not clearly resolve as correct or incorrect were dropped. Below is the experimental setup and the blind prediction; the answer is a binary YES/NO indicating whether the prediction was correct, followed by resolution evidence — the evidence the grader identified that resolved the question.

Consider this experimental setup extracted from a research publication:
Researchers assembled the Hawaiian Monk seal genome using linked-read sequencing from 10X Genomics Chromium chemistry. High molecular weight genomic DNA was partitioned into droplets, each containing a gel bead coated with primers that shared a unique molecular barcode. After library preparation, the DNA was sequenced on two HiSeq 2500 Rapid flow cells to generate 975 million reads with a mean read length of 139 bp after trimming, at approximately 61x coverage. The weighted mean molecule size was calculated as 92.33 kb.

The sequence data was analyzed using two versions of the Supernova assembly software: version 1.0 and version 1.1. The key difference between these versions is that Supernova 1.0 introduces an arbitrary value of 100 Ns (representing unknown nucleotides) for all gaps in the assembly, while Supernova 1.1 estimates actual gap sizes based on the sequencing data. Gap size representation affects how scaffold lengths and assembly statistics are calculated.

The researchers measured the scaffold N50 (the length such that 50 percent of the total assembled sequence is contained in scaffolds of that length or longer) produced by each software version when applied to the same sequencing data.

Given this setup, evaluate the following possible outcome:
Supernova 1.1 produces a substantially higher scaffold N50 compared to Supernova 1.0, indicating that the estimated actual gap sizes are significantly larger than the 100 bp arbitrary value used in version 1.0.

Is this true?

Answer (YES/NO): YES